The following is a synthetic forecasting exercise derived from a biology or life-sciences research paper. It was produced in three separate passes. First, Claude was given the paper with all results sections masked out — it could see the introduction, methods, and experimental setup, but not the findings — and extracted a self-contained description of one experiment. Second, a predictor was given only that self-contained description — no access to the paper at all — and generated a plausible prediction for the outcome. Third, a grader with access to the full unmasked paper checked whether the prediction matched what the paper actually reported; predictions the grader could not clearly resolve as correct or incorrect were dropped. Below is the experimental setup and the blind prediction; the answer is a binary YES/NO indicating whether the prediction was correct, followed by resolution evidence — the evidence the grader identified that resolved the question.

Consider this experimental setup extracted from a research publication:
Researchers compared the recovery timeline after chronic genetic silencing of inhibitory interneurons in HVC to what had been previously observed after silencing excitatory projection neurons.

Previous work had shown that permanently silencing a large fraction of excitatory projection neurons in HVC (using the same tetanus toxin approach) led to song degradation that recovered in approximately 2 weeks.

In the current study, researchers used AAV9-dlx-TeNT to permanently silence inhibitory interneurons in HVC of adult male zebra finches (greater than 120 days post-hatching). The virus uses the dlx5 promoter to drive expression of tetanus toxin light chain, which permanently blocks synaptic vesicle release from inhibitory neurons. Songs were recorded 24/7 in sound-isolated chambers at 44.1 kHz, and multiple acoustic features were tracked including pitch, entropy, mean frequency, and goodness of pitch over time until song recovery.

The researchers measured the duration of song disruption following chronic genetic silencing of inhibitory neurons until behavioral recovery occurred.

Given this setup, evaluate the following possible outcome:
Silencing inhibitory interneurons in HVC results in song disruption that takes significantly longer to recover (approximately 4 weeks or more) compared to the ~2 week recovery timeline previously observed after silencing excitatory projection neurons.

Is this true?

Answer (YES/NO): YES